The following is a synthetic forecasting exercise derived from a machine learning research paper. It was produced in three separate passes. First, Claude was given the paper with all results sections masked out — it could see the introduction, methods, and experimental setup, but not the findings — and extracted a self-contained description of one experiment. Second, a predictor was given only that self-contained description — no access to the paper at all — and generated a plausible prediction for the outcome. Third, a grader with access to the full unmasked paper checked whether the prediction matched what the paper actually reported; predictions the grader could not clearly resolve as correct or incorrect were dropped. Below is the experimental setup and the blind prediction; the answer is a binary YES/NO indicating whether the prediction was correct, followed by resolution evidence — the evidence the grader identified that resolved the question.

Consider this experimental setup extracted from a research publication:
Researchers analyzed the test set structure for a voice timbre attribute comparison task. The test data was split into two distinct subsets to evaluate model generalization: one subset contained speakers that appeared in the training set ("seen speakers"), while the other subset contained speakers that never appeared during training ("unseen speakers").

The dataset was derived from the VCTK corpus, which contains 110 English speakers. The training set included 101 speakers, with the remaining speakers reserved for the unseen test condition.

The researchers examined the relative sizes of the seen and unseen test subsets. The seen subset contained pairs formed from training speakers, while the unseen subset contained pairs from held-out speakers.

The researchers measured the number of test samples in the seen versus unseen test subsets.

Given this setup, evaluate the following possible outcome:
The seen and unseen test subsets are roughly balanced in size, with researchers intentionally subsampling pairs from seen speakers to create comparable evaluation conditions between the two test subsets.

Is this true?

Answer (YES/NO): NO